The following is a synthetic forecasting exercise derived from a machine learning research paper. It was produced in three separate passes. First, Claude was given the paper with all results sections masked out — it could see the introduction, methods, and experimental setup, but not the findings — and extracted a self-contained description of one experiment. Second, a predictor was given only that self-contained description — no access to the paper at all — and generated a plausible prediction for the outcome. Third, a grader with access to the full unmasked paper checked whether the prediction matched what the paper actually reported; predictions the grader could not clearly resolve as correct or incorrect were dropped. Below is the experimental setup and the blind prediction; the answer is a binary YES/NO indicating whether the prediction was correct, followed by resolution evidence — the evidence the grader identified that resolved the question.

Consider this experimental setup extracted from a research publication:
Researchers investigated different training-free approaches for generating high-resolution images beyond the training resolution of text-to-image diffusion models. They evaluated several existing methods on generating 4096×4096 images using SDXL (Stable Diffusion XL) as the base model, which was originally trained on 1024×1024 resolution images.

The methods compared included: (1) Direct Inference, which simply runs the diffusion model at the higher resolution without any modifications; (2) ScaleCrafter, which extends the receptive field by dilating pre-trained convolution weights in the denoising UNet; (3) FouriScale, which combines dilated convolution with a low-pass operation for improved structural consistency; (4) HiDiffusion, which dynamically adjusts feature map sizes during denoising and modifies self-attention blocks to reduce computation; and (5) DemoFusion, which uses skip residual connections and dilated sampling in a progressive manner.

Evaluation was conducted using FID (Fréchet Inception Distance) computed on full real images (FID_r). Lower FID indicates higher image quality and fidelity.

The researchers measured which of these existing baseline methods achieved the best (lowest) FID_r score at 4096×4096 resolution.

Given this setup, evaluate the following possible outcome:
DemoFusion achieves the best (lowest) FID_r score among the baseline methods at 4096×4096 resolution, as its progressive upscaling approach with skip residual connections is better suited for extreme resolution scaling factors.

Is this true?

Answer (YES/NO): YES